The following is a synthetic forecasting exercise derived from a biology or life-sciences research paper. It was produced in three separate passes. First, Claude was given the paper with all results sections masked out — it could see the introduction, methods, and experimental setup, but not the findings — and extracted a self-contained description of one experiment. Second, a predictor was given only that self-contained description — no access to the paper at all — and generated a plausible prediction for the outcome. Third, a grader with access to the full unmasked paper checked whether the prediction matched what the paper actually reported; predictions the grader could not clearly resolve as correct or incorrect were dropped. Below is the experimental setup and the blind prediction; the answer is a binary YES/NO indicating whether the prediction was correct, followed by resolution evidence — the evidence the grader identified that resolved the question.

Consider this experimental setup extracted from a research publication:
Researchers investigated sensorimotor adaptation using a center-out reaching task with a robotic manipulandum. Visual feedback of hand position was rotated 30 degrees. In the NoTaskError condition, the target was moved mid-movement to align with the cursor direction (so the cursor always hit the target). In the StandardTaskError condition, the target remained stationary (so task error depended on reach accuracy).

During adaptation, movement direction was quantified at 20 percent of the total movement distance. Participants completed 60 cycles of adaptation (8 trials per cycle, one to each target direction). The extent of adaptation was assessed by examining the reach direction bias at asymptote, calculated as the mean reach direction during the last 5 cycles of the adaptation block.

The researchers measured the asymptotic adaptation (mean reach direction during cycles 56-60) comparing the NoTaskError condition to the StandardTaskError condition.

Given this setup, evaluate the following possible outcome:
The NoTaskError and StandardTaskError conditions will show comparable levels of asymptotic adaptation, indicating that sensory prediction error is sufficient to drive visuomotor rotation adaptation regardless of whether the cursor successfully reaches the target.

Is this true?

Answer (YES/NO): NO